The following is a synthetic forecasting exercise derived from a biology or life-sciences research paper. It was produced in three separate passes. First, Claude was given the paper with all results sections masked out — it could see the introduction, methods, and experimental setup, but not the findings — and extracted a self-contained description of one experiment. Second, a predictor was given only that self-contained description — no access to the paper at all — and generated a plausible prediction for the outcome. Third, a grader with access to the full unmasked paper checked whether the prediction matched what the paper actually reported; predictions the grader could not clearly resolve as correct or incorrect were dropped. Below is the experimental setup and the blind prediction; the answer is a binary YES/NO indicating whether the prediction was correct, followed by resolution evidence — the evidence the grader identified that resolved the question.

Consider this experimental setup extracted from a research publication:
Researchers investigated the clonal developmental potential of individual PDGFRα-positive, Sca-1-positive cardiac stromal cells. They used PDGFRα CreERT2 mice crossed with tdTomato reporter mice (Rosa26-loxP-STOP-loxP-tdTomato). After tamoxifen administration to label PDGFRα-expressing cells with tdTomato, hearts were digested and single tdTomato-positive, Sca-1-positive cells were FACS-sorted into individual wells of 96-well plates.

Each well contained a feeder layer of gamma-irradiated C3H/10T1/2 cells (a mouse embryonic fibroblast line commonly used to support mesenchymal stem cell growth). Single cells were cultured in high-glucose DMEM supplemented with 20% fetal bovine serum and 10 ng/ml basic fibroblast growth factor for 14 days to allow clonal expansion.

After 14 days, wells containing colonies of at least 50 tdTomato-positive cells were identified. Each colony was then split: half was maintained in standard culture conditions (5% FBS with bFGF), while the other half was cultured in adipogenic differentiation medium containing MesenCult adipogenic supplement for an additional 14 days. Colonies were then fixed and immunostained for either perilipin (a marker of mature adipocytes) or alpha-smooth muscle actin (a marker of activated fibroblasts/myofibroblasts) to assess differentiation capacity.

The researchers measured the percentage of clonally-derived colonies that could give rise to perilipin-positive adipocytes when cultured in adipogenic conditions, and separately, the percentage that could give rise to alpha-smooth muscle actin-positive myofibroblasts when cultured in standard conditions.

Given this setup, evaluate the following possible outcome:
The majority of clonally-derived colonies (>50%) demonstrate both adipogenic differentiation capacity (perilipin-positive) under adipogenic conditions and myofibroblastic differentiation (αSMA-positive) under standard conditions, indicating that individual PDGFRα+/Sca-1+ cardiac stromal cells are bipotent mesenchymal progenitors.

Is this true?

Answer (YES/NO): NO